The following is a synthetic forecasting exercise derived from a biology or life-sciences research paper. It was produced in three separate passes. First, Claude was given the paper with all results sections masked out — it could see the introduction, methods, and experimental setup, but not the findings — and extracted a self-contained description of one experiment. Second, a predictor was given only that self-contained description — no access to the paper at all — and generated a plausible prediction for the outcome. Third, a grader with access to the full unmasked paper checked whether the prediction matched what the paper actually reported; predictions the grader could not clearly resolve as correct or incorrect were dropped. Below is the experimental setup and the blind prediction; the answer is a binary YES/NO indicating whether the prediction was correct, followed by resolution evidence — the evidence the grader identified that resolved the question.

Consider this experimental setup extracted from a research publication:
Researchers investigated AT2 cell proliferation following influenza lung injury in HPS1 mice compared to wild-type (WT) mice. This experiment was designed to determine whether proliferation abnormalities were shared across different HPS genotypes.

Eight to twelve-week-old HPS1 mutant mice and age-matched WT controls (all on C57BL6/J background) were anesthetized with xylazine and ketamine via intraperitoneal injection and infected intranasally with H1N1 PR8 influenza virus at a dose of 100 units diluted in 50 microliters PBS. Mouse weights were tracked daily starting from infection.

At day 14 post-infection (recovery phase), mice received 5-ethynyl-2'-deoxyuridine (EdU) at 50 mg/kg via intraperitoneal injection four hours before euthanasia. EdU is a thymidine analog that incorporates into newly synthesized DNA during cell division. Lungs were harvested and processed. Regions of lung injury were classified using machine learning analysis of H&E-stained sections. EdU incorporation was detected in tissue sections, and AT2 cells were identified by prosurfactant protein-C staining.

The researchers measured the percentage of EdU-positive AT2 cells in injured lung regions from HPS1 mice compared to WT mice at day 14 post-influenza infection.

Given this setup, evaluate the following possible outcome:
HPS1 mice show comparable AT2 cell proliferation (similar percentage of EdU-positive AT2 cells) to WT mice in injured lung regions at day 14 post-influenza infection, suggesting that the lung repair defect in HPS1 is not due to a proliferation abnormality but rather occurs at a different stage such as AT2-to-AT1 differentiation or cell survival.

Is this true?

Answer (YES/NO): NO